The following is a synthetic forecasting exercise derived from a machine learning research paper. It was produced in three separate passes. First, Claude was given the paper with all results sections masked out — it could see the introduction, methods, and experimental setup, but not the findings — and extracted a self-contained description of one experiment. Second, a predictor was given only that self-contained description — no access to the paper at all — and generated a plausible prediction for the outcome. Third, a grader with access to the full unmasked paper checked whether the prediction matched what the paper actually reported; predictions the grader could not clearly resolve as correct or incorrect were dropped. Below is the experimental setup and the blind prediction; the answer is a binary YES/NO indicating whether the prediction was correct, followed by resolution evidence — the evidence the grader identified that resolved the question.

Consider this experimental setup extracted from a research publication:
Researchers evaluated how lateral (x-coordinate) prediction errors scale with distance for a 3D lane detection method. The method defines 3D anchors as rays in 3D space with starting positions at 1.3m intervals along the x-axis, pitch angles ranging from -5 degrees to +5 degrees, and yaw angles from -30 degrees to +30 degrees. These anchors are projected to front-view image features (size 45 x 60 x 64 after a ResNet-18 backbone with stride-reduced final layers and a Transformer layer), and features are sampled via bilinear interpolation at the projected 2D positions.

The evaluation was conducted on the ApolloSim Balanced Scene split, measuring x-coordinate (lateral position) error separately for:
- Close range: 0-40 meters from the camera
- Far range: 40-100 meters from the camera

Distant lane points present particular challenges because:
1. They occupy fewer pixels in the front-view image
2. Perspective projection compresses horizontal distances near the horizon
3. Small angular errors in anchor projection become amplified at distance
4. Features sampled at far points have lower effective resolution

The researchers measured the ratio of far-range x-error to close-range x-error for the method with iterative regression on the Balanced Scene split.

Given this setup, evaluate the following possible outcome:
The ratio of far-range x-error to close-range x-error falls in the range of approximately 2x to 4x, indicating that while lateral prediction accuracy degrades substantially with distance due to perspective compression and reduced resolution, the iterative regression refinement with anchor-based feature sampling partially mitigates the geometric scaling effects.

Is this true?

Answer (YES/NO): NO